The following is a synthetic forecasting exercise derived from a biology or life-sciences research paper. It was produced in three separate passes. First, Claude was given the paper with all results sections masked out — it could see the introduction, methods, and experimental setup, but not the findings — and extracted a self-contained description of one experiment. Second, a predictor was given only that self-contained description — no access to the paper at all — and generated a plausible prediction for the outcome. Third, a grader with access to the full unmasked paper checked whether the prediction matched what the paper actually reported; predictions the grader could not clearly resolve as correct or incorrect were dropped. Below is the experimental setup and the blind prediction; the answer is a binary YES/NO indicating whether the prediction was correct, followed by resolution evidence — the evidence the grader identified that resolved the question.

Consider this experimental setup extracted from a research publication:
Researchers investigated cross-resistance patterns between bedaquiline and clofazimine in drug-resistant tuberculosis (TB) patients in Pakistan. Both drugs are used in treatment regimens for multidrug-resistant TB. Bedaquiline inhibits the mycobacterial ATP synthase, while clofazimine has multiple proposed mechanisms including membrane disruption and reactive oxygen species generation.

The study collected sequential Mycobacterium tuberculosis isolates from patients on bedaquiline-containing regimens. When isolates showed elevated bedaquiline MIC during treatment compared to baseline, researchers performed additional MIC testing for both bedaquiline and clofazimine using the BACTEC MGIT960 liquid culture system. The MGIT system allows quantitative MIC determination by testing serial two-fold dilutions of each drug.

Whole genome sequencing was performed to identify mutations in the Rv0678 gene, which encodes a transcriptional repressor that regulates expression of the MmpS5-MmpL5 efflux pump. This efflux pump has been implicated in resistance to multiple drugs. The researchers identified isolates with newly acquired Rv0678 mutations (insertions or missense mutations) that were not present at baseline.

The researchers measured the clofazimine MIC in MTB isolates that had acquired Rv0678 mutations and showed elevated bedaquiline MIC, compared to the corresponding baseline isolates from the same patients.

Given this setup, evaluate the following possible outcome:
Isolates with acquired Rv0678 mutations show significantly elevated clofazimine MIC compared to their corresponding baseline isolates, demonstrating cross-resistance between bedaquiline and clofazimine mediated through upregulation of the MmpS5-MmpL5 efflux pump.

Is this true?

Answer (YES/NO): YES